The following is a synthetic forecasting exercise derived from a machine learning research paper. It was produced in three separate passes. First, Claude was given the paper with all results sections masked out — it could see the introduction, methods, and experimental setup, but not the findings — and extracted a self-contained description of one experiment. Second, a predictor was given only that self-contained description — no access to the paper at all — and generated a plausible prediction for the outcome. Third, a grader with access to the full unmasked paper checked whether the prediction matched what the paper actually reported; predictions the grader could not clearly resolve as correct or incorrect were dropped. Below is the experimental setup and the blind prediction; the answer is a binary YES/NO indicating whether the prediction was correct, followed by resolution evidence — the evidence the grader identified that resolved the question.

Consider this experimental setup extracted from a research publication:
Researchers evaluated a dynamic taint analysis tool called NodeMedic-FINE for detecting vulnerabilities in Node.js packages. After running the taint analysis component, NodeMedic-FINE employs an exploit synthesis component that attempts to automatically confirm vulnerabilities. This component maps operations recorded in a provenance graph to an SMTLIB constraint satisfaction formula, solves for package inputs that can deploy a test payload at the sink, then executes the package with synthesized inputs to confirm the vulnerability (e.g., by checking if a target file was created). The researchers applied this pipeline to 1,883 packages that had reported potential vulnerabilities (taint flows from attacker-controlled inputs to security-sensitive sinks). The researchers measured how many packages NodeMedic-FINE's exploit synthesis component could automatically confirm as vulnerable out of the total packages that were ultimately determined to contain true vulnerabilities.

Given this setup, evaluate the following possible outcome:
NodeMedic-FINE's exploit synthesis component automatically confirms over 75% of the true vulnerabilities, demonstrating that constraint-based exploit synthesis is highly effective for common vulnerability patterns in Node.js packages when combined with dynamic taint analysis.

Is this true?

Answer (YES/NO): NO